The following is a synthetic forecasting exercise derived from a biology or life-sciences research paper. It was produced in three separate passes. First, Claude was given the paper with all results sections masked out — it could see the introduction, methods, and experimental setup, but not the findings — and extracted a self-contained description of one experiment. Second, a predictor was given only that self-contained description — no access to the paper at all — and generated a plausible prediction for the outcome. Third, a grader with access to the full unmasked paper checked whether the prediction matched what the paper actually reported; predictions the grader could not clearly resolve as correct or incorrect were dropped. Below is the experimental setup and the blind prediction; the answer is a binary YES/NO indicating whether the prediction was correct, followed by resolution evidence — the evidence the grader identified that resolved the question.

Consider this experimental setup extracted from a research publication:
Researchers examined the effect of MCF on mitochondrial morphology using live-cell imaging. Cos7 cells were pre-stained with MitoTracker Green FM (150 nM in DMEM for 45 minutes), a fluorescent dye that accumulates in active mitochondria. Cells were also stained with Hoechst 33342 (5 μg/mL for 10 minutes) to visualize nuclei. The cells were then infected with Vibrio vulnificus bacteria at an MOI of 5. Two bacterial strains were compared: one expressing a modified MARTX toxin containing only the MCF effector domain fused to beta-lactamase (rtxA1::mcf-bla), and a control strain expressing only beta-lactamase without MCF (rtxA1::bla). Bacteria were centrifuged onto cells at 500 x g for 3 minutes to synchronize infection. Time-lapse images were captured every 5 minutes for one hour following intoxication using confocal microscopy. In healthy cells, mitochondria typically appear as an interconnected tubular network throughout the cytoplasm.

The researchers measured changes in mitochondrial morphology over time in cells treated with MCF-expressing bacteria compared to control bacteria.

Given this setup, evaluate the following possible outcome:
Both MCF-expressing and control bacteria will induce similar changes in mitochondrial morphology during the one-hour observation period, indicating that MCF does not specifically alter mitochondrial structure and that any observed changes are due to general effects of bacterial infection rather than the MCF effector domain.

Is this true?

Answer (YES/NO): NO